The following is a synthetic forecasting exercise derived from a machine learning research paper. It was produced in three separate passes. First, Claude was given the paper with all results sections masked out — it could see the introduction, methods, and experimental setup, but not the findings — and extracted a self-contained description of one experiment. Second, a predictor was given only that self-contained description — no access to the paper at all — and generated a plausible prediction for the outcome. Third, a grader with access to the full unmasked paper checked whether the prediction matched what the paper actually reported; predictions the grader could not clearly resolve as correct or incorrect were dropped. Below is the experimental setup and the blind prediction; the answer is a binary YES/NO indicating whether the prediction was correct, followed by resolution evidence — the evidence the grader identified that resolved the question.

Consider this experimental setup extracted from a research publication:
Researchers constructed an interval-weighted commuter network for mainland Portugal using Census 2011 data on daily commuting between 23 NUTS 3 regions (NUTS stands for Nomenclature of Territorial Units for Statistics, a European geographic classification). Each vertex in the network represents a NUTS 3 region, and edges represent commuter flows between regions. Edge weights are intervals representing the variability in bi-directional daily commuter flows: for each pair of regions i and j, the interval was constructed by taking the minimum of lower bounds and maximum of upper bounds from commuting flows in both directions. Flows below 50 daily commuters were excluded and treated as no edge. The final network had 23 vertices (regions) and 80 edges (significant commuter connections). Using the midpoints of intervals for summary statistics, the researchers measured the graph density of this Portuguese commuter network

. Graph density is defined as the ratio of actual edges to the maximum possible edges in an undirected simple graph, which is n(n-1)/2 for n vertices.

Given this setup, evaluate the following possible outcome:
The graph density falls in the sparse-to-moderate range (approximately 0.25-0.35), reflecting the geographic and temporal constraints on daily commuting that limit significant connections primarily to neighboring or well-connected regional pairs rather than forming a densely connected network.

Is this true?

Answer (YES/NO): YES